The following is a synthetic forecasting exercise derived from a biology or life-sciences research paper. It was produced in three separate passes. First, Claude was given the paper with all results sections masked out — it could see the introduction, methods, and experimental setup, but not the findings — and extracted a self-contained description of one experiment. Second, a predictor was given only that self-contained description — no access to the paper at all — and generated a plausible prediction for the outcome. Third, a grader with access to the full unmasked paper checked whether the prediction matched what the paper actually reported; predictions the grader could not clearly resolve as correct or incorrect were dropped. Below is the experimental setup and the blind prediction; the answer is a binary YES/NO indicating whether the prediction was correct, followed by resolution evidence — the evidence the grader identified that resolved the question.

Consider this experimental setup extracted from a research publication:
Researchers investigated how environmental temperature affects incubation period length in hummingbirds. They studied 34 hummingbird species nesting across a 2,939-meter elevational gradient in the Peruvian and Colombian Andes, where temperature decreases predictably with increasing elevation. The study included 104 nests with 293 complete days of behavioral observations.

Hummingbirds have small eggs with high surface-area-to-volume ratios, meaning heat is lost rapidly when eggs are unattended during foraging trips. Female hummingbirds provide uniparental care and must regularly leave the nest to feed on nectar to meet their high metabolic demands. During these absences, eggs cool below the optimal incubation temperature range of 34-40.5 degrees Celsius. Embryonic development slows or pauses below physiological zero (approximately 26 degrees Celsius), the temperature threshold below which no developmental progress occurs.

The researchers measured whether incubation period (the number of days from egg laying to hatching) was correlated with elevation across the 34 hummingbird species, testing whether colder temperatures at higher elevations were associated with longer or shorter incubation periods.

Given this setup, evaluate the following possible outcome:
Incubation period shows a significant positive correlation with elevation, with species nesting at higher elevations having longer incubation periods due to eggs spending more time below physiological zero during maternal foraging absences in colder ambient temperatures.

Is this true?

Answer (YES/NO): NO